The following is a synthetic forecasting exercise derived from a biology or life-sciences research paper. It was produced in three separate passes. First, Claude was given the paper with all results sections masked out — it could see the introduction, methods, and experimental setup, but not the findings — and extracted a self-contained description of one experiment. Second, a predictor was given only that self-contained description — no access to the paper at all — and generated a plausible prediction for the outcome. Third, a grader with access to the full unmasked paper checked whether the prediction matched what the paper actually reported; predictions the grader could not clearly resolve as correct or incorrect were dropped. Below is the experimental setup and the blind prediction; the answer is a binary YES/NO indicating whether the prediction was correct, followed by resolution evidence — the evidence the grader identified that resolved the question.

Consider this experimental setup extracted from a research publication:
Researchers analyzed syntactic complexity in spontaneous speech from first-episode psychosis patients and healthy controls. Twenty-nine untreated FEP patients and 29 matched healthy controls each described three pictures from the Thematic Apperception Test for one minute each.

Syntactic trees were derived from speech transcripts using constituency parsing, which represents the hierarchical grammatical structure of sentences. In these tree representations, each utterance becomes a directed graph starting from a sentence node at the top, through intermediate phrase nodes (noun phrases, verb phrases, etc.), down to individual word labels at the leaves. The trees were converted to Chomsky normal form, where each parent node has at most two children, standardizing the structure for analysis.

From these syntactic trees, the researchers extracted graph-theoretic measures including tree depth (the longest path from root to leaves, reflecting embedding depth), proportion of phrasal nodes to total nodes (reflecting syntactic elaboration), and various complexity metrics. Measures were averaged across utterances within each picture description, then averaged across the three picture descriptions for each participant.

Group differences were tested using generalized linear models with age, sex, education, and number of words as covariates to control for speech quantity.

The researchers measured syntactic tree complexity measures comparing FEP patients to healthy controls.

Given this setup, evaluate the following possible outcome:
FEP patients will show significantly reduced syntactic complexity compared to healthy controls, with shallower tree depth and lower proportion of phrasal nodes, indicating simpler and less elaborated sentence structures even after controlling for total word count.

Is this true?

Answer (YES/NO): NO